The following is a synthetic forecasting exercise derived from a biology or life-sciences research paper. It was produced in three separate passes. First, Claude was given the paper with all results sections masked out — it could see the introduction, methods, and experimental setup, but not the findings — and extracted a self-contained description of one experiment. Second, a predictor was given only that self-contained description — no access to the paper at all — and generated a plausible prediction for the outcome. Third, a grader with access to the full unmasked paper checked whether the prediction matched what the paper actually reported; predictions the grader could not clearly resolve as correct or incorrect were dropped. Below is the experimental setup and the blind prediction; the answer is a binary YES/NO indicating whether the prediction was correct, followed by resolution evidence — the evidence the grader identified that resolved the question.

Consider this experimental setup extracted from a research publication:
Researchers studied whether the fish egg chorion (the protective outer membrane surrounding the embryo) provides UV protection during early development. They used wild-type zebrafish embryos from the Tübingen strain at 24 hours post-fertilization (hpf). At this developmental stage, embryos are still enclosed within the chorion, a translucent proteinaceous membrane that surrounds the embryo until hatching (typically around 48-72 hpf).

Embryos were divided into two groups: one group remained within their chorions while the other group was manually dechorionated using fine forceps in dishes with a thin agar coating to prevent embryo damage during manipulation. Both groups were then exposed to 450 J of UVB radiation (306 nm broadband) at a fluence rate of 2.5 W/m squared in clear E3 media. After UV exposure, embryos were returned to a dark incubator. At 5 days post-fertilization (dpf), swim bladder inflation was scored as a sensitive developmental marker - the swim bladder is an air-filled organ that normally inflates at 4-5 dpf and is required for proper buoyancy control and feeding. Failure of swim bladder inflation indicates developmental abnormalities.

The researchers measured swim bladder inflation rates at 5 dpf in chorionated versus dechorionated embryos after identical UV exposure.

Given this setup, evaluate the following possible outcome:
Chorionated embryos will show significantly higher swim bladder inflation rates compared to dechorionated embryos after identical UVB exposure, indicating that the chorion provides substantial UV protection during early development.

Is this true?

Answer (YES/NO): YES